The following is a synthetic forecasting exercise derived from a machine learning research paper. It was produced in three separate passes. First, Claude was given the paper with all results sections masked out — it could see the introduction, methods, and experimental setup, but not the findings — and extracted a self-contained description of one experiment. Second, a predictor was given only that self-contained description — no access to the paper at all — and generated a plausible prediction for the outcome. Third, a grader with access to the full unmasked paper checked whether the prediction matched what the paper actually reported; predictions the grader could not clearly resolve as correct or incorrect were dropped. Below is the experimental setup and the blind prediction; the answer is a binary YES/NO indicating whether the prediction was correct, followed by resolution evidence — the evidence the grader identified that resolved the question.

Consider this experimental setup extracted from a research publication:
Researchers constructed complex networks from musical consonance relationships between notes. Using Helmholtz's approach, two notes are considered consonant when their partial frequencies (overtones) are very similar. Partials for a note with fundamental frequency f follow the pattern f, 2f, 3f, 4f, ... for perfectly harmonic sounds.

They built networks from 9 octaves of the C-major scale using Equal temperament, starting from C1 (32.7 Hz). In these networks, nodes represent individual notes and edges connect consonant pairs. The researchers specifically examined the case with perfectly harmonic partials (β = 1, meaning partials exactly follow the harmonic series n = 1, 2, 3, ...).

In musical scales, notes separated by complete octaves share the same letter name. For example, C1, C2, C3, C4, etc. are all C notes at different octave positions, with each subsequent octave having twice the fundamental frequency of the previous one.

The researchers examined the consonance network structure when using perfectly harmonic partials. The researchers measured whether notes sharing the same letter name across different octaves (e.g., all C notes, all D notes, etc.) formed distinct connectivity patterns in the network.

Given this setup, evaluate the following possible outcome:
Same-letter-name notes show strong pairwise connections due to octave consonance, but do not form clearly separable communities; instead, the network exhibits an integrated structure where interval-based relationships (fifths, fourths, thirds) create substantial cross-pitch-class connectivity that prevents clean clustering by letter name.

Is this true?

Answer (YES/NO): NO